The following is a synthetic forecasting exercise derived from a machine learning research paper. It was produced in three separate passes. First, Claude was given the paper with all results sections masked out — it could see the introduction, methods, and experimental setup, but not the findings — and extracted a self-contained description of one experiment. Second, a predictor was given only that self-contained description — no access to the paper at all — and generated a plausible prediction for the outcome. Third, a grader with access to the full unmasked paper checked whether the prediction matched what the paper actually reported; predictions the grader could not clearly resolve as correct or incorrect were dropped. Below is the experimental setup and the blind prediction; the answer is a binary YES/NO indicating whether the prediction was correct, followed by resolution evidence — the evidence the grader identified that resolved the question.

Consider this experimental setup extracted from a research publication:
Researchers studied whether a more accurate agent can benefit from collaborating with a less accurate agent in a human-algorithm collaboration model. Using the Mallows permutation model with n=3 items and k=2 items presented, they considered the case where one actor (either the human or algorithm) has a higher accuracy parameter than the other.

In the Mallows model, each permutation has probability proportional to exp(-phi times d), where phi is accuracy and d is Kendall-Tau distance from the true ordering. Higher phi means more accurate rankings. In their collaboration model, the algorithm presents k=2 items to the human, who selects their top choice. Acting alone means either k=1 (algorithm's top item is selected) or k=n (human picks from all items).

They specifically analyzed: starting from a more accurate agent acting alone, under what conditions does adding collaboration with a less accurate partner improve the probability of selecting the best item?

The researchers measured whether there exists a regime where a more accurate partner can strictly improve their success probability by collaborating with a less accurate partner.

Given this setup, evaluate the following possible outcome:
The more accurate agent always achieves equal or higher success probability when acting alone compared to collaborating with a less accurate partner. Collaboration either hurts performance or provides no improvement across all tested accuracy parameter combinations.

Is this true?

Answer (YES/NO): NO